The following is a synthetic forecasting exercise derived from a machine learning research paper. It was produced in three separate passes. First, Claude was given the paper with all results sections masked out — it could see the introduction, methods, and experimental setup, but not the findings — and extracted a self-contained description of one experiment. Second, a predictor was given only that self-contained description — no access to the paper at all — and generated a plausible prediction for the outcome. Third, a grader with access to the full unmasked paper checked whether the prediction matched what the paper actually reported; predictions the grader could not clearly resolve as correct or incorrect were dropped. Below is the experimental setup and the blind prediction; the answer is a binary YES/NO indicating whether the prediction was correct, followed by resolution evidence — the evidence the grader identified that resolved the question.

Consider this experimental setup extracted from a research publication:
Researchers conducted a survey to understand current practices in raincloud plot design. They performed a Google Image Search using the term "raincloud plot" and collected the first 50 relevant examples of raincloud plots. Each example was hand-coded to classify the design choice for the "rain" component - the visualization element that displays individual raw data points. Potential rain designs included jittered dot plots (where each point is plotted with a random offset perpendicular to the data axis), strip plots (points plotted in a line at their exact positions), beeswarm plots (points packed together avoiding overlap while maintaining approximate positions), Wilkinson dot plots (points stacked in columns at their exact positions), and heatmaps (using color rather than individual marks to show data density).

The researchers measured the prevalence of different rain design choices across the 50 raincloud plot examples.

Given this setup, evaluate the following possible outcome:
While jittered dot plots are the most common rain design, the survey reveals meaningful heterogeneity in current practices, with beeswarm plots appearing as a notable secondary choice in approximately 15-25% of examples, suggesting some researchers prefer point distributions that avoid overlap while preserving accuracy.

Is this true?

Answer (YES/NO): NO